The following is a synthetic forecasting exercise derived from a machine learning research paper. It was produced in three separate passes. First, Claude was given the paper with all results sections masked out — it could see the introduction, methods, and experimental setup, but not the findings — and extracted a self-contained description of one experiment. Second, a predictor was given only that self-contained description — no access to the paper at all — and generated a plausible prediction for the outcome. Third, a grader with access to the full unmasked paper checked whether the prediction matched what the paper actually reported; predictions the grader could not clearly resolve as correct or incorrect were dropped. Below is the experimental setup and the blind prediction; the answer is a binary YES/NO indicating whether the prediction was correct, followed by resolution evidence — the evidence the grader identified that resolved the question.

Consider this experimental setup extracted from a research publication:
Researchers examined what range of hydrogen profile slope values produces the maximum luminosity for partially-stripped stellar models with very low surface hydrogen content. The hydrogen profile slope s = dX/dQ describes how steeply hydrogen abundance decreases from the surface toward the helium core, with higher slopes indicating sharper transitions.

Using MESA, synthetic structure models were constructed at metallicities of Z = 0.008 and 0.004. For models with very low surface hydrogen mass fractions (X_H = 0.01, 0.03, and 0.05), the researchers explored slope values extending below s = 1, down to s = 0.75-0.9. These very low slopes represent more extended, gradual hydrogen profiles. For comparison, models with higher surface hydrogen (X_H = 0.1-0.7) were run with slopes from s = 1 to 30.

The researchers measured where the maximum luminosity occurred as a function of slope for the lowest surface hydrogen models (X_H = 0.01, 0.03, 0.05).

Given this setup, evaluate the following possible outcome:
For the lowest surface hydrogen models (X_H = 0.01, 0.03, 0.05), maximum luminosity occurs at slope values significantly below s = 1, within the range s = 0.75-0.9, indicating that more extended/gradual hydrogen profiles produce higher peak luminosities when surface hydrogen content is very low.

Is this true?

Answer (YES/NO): YES